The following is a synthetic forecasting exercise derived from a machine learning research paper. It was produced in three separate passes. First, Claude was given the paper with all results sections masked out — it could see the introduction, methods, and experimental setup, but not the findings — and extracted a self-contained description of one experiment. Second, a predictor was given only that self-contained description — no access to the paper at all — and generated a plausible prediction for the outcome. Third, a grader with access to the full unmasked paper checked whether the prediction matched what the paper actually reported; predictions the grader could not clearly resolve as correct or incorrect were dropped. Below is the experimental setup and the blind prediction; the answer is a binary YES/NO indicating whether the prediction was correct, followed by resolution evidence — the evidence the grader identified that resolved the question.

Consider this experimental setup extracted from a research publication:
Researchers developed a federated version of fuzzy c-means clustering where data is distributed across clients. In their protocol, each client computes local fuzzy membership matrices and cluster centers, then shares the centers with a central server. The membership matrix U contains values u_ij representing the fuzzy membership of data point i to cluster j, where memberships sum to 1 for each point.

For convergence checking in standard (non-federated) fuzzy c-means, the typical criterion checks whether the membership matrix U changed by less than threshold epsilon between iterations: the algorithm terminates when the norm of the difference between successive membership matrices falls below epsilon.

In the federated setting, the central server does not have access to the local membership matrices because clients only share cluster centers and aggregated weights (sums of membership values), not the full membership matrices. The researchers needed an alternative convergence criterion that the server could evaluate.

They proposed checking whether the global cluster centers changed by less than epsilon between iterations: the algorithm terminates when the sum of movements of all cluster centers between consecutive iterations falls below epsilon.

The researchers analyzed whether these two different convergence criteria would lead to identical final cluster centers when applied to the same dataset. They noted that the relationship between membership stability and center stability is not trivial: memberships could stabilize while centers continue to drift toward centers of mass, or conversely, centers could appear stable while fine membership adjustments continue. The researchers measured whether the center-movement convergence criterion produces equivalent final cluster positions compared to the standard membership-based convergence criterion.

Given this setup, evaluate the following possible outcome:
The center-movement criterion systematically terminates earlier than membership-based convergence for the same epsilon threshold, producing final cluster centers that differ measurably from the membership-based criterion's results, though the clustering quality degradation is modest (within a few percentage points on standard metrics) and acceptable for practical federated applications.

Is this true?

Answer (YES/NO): NO